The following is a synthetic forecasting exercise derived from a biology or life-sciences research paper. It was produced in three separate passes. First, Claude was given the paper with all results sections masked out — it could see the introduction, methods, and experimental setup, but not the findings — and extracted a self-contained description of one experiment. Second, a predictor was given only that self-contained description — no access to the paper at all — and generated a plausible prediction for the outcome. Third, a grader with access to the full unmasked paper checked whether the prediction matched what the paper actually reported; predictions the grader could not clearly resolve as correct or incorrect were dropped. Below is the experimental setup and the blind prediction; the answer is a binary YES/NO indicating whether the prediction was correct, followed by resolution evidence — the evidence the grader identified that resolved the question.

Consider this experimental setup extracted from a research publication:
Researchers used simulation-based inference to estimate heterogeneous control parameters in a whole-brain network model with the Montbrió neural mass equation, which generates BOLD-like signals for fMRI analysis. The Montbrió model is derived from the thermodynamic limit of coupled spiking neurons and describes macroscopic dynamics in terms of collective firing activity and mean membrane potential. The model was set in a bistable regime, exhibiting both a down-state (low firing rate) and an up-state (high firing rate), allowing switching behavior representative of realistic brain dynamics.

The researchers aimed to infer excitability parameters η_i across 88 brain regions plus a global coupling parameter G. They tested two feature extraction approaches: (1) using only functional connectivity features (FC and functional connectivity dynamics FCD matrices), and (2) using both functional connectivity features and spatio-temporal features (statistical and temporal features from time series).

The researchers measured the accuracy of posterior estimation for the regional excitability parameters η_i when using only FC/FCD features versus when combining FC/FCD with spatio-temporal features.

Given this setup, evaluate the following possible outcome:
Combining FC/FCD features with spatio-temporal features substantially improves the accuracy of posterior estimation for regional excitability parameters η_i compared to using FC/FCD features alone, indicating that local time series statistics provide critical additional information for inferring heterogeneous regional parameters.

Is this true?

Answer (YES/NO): YES